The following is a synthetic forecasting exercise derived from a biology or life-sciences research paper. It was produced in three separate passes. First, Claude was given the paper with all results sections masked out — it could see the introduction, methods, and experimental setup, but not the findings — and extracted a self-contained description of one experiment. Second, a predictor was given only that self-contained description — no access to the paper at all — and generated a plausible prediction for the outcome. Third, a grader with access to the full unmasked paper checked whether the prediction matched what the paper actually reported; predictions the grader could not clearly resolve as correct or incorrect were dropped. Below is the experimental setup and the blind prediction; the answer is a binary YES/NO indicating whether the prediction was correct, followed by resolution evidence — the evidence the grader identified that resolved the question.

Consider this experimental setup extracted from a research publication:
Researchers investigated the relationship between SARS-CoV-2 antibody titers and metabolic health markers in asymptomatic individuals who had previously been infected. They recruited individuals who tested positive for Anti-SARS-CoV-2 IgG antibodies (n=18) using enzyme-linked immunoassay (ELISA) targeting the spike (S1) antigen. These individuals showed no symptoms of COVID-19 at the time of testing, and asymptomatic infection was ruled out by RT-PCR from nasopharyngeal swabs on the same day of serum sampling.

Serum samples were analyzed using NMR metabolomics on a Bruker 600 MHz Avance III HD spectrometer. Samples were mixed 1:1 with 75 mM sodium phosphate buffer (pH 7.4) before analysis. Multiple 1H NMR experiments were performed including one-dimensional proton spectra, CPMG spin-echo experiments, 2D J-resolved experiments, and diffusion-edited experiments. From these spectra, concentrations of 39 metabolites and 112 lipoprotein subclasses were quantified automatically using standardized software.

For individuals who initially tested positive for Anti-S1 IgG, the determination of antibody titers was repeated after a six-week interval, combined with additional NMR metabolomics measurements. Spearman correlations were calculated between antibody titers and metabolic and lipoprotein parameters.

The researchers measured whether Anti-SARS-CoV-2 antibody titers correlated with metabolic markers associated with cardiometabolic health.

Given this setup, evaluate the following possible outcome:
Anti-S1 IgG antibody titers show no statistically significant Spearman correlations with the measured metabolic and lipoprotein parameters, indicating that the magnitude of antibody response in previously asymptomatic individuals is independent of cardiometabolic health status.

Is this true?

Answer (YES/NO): NO